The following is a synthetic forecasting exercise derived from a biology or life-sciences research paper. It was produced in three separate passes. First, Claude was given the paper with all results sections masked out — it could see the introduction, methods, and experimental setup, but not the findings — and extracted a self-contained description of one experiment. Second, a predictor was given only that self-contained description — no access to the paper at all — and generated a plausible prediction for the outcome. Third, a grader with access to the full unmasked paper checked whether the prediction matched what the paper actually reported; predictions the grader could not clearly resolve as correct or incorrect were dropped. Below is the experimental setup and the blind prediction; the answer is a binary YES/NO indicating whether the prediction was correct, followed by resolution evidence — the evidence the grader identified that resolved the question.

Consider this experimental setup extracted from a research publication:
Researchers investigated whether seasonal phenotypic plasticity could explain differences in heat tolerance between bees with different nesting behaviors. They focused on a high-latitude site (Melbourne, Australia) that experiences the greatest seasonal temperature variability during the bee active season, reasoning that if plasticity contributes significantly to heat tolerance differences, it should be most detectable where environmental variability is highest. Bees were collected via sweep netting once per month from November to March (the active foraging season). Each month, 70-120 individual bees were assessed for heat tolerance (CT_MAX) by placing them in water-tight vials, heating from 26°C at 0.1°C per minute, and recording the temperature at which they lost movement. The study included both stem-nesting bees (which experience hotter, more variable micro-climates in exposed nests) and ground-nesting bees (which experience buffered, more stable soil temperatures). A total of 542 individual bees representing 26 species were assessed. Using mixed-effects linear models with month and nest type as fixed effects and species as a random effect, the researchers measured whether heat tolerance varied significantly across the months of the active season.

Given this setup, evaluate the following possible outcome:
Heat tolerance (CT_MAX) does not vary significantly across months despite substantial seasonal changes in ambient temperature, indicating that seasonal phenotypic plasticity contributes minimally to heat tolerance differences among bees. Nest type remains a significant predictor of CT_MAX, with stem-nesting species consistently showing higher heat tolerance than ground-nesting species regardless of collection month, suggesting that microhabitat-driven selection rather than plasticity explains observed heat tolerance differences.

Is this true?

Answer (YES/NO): YES